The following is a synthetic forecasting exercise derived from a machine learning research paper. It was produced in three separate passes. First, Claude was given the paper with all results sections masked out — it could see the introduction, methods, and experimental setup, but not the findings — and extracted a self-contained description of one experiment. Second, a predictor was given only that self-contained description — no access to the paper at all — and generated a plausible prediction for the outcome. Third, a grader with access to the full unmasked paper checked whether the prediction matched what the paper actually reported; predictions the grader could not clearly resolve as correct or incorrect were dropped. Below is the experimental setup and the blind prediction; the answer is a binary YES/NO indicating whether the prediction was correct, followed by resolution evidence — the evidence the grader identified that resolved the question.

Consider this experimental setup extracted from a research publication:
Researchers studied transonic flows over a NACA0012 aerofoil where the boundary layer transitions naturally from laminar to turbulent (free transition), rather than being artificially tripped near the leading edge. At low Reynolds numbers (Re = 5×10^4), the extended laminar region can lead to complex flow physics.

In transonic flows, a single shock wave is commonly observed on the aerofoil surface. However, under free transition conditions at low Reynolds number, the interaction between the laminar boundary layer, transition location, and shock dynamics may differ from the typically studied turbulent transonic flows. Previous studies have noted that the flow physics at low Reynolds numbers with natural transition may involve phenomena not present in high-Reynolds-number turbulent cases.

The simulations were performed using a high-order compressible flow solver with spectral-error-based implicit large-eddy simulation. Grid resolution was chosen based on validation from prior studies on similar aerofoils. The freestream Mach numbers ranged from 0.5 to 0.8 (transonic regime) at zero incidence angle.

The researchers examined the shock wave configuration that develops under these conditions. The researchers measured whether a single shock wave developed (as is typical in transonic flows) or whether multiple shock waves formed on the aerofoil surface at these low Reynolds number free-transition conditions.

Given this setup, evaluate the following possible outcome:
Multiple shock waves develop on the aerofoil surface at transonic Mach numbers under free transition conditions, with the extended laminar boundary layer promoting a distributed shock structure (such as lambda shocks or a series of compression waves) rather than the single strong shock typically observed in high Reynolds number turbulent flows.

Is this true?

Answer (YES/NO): YES